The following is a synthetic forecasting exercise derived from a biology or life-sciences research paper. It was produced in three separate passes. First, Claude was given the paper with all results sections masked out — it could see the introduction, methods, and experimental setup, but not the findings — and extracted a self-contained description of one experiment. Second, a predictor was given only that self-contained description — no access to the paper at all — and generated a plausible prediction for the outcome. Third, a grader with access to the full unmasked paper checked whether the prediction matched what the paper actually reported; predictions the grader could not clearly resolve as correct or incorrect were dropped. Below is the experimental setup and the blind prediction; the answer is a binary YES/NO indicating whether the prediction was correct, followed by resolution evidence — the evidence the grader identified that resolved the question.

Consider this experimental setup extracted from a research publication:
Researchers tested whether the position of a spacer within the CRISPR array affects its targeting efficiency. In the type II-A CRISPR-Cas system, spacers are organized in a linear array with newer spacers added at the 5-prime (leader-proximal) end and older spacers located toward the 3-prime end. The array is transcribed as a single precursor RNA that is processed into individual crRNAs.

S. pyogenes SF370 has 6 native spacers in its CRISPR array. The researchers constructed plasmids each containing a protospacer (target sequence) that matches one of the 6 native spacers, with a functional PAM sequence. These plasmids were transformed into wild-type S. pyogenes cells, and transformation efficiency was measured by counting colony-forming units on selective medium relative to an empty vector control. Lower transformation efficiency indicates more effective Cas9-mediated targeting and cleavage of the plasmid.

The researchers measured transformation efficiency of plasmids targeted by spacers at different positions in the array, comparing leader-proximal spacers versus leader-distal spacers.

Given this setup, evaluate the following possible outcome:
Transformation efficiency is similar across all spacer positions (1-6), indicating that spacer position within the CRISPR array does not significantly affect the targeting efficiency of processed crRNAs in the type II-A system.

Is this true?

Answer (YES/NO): NO